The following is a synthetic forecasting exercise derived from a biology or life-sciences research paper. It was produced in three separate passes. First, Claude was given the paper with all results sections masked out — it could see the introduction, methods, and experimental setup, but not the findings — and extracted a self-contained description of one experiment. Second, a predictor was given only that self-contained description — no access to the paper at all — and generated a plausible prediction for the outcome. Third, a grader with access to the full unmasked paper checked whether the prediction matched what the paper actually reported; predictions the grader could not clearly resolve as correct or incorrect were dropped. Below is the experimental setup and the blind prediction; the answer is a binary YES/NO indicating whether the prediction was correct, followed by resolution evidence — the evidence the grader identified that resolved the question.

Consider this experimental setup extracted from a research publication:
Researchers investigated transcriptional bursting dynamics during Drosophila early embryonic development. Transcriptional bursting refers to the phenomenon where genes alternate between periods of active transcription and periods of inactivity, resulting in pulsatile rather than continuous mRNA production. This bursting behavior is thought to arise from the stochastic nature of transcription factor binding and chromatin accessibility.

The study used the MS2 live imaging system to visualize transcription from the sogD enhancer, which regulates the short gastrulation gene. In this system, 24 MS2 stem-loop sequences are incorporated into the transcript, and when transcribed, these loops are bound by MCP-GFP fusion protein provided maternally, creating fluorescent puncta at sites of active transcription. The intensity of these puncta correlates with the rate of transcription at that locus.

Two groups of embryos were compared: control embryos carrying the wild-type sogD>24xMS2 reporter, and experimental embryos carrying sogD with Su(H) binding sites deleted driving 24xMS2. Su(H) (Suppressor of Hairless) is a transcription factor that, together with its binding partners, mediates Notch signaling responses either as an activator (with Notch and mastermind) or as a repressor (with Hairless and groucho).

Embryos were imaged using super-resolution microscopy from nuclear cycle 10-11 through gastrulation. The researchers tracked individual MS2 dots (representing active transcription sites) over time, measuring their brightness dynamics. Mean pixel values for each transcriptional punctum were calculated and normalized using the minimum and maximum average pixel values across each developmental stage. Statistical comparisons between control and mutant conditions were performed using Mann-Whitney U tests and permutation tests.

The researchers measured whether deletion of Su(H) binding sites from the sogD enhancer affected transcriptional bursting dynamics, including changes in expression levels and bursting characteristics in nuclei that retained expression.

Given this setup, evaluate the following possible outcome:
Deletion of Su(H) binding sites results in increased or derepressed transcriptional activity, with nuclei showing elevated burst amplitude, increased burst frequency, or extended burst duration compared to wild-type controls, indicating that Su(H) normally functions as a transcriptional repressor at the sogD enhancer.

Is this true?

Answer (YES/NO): NO